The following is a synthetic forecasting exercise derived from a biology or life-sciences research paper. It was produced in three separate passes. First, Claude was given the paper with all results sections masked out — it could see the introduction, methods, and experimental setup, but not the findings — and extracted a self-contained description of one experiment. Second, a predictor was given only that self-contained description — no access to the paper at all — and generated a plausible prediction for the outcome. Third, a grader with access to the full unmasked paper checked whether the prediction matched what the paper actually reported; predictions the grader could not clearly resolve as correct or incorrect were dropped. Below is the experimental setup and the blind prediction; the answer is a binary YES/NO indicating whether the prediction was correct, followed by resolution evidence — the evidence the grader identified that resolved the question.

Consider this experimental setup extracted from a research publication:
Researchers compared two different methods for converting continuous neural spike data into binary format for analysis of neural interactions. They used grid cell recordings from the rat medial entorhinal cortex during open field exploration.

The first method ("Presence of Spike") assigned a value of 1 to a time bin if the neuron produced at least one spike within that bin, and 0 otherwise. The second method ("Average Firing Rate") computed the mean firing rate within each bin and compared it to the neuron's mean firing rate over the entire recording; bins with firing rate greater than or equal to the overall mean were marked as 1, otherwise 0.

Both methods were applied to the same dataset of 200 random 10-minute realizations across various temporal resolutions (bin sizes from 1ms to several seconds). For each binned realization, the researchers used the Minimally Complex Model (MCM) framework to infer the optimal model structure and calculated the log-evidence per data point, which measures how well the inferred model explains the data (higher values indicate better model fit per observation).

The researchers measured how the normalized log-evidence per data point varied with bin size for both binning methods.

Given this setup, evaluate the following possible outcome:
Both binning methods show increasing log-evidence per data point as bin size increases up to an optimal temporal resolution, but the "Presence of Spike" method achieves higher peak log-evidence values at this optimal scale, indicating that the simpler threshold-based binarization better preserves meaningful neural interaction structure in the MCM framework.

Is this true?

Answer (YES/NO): NO